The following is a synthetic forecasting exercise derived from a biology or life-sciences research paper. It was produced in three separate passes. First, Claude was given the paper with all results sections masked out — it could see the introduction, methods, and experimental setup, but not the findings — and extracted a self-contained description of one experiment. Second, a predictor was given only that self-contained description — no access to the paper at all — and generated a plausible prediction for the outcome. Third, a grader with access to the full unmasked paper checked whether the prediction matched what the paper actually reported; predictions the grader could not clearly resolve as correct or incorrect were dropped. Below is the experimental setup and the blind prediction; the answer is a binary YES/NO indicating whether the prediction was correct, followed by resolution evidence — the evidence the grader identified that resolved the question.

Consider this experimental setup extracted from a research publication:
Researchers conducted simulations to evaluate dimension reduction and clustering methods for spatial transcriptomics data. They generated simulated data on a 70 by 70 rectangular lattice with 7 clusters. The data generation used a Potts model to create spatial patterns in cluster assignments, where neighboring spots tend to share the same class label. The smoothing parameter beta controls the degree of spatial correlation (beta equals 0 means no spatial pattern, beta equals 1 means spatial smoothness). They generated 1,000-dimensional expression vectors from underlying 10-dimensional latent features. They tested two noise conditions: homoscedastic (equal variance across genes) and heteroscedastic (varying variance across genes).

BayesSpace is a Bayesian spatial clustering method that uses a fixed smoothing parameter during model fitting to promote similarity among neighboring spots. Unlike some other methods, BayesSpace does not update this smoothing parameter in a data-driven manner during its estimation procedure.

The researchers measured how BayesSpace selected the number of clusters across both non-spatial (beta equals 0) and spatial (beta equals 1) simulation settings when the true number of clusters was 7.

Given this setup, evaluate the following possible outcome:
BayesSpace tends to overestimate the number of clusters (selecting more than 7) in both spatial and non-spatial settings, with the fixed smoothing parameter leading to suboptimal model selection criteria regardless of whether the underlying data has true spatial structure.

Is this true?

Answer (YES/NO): NO